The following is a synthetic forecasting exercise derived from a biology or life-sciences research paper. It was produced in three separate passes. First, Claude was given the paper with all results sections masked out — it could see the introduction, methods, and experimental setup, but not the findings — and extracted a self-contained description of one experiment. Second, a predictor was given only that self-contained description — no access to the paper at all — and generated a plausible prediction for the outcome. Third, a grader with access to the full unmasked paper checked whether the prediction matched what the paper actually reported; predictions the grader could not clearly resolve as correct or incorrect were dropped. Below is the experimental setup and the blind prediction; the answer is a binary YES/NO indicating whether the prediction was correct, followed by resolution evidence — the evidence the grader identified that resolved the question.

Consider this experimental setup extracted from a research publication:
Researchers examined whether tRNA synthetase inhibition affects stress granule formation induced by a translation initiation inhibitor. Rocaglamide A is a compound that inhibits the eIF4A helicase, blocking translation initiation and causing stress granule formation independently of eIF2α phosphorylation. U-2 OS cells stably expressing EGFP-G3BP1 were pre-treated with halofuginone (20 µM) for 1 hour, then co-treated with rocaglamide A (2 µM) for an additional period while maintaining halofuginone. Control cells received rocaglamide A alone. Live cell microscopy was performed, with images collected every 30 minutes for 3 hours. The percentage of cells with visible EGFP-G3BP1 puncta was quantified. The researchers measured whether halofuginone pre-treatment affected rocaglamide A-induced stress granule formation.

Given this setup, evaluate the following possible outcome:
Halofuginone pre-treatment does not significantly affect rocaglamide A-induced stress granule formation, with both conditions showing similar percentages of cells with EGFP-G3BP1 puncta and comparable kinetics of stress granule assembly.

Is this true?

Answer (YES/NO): NO